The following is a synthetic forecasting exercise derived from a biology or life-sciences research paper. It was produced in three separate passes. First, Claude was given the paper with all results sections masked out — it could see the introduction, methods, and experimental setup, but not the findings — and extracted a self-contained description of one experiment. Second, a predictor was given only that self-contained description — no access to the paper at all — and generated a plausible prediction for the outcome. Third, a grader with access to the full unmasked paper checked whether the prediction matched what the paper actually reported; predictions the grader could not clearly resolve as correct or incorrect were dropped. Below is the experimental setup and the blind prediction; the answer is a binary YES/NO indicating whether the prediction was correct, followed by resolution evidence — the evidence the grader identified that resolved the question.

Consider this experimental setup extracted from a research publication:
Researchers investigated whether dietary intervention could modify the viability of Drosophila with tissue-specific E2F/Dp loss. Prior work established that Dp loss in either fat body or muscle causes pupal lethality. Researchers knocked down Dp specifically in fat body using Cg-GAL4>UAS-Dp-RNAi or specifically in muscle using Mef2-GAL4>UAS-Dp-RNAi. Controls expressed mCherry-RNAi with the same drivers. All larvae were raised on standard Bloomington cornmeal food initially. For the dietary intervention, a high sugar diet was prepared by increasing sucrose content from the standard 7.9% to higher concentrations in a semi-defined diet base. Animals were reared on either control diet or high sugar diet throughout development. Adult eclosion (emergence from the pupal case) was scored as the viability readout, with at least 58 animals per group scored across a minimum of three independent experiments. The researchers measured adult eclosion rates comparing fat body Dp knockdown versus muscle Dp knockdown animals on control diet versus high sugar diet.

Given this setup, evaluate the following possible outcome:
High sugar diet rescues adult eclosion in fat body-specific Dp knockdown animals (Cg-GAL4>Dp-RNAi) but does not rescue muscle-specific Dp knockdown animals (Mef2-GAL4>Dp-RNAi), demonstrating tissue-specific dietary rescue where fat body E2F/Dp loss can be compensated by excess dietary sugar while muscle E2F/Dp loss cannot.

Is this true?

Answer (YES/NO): YES